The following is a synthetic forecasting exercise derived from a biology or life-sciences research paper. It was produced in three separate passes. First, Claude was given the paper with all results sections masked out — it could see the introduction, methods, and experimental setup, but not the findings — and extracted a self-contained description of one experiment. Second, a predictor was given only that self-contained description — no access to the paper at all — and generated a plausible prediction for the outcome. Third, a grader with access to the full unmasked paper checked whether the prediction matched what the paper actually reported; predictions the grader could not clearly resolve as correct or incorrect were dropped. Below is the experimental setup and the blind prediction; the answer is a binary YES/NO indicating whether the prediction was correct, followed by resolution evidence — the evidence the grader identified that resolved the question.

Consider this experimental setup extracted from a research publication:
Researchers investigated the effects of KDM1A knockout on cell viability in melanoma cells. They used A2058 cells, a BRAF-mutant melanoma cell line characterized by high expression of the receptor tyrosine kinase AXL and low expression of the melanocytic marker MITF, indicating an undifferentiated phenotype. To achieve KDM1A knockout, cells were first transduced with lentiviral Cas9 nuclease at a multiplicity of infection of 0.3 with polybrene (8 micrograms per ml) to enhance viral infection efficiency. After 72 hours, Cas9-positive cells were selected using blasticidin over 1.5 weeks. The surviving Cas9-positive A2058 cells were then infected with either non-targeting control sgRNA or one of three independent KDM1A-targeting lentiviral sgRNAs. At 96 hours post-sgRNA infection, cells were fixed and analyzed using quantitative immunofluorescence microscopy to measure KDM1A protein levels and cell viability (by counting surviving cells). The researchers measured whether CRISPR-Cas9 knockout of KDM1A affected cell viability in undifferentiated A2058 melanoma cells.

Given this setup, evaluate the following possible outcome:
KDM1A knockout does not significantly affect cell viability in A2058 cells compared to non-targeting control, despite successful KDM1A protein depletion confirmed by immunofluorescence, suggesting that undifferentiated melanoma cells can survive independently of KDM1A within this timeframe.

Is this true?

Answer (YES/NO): NO